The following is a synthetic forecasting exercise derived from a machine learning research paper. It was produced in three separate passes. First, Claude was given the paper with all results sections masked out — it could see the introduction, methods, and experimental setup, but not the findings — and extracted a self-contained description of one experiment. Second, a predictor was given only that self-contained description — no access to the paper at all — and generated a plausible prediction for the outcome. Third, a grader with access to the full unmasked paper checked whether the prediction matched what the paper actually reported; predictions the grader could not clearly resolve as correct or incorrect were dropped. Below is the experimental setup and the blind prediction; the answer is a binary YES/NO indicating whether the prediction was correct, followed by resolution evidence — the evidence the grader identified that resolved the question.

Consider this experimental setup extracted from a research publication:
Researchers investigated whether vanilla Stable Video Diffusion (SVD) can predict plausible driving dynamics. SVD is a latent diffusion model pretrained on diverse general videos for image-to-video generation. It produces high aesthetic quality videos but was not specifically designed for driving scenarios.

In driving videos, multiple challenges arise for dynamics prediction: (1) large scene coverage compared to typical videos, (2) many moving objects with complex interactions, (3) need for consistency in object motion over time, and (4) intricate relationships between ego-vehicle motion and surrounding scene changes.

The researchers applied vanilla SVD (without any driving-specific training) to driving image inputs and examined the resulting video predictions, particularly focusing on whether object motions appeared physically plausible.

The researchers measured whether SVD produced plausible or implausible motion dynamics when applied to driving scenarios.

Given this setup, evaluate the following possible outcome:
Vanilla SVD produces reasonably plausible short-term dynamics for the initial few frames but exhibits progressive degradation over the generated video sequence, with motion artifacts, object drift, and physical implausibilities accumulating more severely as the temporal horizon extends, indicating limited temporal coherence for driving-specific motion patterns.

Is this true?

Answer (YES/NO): NO